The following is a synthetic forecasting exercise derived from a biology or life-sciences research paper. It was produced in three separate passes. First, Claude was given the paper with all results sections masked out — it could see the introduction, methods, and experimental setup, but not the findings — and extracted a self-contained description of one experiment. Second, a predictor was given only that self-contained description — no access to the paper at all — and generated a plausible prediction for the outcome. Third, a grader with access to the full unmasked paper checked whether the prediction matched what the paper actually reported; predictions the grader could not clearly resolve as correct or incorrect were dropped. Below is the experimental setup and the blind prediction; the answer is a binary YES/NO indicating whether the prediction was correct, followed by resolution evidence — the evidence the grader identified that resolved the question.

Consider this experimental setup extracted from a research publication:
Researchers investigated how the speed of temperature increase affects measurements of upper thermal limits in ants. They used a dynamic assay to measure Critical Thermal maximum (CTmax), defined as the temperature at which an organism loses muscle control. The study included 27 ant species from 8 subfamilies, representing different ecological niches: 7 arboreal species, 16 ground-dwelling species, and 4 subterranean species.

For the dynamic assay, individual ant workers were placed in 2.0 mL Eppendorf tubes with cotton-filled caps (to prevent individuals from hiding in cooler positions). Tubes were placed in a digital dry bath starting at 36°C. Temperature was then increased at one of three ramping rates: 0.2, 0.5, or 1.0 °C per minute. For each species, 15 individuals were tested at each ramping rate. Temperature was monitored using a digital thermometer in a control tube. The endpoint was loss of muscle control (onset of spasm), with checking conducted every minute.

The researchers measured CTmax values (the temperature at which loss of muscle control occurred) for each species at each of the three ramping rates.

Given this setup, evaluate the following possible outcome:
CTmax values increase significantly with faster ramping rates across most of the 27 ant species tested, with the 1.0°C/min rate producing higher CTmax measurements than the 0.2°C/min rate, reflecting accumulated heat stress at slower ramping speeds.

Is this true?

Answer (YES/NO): YES